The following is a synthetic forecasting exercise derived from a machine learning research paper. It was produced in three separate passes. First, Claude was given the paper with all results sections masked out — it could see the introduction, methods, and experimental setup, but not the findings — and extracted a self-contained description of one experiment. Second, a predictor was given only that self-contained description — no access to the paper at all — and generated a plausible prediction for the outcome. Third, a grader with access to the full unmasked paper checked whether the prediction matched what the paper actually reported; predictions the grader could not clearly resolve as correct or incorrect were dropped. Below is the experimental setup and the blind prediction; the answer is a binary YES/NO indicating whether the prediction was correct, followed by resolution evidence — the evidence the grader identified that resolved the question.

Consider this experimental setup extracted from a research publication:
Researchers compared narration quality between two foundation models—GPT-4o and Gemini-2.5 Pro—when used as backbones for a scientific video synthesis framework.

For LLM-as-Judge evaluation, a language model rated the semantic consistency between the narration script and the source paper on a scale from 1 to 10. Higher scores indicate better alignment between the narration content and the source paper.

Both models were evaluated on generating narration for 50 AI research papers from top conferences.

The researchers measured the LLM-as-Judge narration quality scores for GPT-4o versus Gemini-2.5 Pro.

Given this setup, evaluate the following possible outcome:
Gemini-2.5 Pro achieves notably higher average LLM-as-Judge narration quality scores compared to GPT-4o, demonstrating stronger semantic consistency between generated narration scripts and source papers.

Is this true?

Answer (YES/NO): NO